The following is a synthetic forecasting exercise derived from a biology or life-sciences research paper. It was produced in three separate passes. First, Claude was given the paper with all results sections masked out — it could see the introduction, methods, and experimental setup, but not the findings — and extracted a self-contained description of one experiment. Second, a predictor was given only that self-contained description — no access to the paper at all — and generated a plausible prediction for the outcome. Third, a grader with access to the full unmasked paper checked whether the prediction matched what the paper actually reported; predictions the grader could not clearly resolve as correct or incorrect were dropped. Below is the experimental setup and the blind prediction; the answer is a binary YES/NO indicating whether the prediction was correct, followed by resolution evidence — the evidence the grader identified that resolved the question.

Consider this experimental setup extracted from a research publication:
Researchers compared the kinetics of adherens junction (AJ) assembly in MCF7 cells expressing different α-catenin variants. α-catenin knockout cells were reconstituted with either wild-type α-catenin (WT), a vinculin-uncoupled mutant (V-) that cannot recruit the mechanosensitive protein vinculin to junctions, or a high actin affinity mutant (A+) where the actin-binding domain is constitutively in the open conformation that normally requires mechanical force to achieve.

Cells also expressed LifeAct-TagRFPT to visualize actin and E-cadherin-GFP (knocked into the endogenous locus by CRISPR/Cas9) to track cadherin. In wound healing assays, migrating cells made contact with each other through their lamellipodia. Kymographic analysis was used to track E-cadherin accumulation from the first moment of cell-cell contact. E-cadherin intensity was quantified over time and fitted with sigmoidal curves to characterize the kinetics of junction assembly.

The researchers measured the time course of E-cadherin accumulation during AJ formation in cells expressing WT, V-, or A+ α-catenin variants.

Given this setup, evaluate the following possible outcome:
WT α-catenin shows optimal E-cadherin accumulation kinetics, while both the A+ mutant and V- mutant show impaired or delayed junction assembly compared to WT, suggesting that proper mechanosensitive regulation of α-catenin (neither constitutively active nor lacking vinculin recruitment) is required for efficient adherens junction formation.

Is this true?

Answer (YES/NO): NO